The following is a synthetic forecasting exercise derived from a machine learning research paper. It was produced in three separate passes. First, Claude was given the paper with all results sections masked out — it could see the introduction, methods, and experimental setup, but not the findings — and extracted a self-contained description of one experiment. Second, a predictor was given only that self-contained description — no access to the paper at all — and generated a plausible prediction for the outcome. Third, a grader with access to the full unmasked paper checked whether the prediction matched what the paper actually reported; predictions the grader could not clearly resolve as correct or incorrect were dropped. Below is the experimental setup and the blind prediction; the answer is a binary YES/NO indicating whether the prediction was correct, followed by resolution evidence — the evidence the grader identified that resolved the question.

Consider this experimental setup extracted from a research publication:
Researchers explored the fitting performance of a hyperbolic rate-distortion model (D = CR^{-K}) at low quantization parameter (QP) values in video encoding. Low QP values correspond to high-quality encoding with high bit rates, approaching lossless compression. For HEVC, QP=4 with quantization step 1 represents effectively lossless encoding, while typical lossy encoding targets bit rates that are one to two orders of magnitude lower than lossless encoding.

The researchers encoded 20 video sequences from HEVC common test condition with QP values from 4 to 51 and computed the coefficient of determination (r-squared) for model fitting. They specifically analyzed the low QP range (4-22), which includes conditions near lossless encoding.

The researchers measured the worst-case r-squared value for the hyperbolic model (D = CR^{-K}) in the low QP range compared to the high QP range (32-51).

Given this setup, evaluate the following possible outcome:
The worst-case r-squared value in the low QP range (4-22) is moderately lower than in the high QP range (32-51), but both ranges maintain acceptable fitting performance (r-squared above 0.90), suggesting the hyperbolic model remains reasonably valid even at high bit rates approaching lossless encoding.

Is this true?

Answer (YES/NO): YES